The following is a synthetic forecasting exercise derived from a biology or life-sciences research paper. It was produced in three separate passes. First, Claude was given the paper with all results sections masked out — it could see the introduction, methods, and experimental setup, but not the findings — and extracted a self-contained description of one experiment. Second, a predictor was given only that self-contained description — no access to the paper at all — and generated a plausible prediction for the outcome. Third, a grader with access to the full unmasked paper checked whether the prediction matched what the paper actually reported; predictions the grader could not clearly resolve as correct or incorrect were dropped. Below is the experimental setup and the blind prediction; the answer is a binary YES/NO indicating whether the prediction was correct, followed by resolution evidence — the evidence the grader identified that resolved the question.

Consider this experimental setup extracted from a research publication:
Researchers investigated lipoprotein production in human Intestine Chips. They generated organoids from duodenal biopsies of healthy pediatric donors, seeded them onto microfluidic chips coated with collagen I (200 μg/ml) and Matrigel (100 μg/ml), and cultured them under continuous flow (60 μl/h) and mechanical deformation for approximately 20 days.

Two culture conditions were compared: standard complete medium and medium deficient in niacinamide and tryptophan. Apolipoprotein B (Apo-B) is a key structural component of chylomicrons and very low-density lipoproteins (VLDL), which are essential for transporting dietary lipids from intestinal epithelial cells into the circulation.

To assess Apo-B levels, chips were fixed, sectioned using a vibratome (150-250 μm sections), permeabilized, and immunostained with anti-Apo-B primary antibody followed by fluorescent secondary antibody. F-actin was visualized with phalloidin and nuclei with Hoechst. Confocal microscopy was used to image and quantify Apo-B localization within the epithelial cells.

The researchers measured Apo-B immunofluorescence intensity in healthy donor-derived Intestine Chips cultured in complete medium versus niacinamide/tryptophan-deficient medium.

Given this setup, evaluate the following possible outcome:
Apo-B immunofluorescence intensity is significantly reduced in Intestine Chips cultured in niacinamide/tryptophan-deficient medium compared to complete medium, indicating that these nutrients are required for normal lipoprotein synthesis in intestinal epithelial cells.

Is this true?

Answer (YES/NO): NO